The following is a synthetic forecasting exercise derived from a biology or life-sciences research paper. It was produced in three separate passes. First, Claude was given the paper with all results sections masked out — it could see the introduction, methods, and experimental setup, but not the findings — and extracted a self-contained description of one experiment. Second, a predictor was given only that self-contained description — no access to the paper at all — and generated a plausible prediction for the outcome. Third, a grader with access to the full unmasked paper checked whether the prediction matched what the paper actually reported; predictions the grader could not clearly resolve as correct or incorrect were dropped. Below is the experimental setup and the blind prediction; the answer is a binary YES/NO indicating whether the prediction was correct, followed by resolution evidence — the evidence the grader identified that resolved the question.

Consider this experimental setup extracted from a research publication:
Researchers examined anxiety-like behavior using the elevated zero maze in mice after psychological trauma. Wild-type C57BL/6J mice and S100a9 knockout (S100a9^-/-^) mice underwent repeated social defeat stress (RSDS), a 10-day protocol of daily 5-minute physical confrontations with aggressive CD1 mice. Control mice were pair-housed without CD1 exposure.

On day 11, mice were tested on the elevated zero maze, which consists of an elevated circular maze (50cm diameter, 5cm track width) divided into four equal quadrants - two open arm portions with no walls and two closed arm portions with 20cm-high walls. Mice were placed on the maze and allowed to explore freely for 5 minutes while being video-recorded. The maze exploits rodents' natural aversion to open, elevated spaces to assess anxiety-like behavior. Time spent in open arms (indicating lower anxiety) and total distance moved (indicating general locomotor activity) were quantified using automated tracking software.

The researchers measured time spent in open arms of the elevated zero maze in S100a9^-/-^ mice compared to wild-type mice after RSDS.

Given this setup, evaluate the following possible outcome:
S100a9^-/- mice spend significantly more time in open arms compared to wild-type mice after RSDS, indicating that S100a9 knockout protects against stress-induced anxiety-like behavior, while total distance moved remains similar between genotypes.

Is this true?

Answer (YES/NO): NO